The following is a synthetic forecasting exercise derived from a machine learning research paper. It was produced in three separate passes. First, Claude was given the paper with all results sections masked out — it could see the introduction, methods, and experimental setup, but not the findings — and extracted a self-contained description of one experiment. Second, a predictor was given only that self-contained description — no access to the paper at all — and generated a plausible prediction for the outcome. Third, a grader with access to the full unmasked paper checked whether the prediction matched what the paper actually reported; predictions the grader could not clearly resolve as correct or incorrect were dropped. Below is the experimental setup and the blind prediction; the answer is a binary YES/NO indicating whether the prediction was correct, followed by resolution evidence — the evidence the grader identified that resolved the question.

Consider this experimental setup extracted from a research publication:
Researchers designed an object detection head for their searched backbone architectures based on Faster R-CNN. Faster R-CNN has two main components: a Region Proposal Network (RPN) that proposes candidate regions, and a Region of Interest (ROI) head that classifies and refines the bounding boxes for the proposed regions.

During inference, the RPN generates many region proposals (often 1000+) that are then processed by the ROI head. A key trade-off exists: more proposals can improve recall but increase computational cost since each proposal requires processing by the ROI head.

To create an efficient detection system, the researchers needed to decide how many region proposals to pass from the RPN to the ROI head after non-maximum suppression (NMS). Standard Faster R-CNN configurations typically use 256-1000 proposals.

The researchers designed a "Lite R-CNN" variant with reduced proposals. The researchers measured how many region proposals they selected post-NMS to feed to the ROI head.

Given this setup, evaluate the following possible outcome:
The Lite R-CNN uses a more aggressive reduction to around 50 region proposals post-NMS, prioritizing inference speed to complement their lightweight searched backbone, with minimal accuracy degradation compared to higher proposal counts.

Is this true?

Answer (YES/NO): NO